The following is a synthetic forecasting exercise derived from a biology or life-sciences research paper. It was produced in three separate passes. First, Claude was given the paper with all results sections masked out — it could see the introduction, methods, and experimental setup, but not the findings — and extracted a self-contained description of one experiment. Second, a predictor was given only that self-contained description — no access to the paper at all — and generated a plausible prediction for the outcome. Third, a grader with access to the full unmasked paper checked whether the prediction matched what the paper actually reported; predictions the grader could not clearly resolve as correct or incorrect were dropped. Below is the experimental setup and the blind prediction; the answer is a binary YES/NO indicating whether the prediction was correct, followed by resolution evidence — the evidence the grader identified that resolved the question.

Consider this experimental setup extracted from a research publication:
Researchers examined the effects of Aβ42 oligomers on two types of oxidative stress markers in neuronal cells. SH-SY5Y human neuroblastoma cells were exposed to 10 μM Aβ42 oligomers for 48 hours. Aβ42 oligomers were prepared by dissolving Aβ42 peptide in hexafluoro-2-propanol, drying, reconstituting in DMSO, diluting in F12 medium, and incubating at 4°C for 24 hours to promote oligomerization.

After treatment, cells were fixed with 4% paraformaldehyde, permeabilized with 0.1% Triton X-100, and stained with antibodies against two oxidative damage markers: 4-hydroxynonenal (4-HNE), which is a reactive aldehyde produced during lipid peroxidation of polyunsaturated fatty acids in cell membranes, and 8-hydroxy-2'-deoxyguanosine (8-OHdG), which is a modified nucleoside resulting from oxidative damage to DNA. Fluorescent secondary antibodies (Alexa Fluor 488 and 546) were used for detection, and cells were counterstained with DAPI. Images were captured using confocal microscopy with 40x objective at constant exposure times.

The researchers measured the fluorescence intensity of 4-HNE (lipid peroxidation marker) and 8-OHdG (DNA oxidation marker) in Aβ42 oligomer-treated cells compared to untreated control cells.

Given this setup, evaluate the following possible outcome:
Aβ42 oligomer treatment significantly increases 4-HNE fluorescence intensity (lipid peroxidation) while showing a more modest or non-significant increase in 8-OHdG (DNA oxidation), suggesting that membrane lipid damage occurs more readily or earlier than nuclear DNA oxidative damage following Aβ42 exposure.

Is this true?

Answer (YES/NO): NO